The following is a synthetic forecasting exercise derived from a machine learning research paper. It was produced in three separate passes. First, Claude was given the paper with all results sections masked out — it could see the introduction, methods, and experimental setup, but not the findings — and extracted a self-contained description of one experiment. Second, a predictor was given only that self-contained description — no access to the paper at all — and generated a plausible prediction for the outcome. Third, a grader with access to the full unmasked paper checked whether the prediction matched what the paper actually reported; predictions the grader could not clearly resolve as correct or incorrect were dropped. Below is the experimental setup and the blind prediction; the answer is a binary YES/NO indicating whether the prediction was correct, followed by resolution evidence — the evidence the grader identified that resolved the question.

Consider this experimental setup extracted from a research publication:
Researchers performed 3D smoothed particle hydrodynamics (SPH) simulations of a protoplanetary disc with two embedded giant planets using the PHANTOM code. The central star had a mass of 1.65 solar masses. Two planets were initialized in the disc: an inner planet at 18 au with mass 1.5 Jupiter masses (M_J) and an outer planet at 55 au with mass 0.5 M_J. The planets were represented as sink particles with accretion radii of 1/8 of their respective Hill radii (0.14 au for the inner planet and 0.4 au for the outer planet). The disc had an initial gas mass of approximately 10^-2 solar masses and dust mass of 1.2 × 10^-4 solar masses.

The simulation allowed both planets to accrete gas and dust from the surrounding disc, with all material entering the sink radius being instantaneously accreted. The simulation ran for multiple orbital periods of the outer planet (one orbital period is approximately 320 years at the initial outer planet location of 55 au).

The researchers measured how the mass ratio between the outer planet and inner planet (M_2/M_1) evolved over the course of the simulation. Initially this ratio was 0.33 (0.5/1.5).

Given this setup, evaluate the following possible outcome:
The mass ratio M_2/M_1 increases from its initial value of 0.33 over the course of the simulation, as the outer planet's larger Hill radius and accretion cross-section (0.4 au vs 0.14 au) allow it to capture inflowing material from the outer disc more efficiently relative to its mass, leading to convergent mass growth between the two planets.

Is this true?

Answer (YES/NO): YES